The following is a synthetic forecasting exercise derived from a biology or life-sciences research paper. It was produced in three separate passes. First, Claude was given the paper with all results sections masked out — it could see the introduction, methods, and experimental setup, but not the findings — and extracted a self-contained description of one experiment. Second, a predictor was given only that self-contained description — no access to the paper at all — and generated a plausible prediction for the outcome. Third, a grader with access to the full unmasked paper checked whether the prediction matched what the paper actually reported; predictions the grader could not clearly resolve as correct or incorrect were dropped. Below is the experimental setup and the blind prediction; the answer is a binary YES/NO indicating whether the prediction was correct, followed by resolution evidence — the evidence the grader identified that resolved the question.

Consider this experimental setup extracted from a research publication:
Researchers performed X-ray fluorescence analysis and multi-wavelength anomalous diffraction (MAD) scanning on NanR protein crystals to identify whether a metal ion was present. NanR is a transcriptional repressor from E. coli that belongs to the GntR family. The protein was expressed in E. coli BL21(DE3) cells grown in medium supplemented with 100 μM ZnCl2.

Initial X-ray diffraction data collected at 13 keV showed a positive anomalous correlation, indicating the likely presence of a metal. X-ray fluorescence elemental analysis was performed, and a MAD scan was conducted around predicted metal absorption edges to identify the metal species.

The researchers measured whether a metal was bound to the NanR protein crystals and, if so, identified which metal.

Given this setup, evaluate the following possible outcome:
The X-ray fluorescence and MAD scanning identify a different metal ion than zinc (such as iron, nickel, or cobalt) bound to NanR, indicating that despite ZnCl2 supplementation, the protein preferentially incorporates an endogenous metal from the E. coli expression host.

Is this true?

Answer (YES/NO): NO